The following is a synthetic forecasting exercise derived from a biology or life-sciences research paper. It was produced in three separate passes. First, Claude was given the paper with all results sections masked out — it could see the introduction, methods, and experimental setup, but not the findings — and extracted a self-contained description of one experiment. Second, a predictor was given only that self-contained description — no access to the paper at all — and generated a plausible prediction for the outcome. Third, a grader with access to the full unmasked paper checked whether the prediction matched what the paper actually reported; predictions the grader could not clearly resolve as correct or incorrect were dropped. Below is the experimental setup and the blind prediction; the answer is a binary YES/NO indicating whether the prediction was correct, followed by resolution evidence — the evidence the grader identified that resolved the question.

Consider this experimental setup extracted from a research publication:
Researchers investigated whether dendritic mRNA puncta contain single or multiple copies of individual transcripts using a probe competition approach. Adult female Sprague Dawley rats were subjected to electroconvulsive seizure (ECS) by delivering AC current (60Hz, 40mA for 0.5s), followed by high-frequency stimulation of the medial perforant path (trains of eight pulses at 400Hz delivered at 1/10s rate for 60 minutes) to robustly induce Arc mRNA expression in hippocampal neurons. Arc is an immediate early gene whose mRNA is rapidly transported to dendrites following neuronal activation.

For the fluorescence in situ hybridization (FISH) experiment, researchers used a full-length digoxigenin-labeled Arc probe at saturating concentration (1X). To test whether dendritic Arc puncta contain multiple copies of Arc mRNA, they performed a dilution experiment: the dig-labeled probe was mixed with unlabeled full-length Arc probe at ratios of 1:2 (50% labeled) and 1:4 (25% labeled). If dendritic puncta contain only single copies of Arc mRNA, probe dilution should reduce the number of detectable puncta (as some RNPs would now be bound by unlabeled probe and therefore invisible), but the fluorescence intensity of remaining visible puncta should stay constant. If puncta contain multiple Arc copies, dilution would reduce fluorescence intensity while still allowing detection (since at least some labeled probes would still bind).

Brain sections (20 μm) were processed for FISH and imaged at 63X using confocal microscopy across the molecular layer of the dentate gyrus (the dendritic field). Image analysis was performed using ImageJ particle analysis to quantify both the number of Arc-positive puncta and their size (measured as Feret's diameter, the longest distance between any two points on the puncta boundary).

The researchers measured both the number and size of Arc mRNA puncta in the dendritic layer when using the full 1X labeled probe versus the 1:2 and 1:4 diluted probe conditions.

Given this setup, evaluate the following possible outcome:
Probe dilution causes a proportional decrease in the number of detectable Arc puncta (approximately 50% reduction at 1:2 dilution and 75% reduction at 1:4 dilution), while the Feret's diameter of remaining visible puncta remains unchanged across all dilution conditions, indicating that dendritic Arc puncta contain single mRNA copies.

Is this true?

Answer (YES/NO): NO